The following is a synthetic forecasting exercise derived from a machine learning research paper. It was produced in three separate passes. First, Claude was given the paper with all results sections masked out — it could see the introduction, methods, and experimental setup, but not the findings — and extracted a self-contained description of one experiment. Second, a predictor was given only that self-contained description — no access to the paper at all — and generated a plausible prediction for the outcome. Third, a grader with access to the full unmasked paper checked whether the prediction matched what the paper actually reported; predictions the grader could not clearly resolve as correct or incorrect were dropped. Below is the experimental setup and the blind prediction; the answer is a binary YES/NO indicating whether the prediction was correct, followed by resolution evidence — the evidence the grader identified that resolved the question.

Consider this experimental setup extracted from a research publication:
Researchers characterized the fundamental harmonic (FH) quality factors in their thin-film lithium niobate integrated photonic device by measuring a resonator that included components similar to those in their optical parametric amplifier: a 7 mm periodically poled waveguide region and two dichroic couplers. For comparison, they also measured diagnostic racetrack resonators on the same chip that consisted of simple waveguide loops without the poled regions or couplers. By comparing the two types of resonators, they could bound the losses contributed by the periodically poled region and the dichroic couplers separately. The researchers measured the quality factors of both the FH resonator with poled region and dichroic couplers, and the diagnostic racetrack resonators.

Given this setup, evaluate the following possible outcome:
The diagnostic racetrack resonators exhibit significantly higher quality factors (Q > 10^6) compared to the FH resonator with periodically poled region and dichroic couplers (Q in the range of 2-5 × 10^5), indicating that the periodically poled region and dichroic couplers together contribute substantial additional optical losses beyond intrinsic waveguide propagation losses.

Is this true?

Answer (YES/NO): NO